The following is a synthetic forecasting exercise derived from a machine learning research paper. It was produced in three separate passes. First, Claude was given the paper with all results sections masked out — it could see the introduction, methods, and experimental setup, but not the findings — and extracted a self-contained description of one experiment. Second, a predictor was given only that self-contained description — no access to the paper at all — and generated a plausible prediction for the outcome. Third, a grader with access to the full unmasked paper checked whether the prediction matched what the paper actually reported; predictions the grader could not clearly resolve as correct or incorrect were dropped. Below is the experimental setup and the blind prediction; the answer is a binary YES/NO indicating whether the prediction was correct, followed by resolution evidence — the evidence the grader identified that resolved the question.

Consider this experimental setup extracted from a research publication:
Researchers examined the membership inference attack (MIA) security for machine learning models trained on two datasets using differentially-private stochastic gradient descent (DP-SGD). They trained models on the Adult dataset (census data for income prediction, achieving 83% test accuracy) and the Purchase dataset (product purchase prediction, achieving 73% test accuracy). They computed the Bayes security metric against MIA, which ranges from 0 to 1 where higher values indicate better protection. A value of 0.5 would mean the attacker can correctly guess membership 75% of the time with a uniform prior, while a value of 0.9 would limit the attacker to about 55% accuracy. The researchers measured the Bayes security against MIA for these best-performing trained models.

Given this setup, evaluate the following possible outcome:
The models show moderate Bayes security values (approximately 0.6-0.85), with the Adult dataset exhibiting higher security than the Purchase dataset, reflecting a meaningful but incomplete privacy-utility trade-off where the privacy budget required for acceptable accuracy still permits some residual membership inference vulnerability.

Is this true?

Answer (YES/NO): NO